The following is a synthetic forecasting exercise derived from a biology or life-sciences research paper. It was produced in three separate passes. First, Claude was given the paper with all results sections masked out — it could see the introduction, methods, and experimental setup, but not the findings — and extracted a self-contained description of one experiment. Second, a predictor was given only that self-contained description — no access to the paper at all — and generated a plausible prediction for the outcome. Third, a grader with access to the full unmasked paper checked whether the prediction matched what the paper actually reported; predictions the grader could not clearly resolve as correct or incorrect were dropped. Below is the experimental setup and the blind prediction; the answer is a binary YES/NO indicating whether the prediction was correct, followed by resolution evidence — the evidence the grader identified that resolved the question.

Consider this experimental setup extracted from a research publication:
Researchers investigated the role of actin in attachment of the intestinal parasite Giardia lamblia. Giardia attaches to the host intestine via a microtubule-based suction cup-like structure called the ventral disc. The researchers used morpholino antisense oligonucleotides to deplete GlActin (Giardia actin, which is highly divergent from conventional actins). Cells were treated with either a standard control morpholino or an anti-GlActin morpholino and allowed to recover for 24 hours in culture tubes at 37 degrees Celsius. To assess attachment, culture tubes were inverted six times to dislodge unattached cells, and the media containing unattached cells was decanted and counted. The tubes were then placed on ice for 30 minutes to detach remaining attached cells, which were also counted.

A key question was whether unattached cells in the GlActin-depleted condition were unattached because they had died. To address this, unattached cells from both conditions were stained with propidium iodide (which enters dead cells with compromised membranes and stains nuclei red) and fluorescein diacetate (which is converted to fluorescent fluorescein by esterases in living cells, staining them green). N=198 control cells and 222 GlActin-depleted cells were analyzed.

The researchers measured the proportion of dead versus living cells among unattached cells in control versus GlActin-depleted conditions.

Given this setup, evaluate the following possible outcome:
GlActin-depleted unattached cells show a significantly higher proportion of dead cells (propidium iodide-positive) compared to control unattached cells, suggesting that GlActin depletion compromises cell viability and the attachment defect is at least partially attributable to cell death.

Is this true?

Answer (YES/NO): NO